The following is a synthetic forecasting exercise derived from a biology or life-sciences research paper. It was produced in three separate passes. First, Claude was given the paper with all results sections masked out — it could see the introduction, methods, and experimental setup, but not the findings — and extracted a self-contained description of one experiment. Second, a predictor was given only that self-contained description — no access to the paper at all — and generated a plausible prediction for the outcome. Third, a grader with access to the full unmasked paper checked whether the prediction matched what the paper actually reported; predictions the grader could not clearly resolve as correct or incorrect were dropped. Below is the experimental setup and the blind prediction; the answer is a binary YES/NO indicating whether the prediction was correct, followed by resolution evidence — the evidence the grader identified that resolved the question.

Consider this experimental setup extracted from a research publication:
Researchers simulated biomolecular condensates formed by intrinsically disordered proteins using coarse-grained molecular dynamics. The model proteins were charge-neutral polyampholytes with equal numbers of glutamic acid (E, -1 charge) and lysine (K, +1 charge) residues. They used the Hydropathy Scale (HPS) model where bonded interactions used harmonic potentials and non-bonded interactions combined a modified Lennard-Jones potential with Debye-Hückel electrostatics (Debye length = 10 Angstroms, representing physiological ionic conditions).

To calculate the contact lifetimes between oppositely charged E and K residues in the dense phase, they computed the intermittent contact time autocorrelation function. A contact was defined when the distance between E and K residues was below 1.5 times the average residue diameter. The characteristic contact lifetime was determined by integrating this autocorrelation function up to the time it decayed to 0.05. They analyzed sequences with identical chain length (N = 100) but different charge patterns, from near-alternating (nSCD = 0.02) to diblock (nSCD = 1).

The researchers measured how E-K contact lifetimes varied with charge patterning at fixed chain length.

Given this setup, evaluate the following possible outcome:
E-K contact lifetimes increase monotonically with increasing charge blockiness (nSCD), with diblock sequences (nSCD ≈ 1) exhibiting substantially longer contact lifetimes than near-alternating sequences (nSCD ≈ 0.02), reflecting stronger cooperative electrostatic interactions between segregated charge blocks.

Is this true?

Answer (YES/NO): YES